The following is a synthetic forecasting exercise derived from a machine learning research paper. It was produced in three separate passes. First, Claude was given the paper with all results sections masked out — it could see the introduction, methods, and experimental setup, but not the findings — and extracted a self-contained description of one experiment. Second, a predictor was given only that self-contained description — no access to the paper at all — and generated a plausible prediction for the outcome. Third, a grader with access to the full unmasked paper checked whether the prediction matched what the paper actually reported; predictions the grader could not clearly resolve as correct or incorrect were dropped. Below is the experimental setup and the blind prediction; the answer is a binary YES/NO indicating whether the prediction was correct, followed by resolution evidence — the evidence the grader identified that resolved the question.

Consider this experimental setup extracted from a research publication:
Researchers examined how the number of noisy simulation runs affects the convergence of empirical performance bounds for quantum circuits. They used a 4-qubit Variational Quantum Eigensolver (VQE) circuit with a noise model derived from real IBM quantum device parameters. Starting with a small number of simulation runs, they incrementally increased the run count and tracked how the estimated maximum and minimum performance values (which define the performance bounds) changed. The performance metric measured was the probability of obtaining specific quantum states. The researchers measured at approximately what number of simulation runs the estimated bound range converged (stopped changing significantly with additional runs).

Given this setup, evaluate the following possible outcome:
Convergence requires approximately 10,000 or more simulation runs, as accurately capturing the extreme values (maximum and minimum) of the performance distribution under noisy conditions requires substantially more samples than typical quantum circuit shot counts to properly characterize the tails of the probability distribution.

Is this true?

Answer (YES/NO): NO